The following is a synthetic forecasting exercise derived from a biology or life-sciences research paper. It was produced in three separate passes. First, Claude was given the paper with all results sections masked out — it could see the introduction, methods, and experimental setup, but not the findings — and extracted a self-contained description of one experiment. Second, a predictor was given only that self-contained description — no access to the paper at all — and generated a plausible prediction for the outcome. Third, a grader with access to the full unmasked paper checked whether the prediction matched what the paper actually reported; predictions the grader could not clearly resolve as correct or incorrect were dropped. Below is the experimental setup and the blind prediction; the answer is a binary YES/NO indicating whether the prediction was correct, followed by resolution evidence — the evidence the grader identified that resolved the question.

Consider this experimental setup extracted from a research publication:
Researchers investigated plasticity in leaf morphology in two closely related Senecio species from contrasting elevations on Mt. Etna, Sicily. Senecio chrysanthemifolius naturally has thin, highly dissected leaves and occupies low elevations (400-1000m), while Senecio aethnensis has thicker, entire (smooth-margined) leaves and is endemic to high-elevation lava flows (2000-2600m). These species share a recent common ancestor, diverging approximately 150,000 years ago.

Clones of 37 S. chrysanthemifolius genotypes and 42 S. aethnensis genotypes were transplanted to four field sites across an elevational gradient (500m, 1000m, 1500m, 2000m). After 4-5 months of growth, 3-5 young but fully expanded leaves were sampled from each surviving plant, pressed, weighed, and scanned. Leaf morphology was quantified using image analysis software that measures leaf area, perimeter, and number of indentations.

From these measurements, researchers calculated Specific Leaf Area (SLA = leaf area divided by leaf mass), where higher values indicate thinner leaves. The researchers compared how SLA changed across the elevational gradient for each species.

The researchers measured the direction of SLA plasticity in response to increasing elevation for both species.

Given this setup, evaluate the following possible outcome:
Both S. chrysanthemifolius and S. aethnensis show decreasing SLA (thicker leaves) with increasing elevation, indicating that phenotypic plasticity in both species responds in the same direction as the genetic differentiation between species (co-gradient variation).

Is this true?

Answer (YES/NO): YES